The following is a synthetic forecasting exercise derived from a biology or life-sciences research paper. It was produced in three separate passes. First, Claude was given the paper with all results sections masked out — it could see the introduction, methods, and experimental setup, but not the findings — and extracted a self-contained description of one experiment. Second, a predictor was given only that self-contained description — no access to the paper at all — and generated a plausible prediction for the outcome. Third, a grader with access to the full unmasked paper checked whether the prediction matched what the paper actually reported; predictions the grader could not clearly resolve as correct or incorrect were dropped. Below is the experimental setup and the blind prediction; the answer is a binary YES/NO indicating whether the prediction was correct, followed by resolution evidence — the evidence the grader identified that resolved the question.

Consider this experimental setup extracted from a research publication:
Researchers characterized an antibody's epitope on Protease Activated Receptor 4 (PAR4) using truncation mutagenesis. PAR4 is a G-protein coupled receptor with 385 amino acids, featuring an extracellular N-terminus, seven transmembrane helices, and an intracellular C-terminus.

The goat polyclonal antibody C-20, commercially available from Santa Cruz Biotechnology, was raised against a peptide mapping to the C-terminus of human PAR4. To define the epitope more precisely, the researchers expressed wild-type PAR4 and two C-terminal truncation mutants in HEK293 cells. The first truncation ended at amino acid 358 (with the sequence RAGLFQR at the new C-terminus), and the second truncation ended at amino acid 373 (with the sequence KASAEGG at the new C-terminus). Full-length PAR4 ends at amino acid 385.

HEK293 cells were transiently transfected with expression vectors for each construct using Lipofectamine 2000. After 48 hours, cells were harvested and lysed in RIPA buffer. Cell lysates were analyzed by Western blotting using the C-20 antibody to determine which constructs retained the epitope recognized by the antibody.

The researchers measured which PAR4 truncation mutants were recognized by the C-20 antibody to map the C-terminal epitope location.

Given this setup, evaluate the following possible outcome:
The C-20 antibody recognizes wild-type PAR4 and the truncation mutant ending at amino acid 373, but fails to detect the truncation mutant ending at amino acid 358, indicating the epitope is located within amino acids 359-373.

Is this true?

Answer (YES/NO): NO